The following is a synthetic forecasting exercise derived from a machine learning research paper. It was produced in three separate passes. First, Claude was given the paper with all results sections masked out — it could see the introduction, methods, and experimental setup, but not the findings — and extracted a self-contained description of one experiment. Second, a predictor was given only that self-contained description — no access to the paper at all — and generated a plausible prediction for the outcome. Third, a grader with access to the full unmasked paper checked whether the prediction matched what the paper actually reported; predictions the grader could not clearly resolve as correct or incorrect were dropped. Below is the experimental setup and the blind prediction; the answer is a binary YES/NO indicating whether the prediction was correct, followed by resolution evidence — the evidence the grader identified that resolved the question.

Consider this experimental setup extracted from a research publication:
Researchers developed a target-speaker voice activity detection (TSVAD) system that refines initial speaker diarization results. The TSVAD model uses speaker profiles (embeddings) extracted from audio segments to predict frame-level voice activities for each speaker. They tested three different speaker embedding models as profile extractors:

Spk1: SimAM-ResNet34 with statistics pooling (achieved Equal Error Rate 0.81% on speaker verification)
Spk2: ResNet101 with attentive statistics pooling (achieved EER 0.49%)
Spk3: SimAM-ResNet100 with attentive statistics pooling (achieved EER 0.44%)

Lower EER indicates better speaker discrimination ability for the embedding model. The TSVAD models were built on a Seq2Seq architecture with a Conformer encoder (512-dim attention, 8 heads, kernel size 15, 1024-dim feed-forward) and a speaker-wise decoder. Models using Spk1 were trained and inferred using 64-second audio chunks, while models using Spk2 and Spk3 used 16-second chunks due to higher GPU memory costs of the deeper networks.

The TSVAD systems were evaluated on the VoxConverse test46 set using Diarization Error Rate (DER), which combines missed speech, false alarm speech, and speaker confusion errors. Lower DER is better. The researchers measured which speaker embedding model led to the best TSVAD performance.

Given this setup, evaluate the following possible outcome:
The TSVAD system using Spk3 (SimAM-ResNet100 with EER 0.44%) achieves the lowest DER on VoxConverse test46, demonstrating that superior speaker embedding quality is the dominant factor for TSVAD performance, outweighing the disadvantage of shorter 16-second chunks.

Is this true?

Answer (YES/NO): NO